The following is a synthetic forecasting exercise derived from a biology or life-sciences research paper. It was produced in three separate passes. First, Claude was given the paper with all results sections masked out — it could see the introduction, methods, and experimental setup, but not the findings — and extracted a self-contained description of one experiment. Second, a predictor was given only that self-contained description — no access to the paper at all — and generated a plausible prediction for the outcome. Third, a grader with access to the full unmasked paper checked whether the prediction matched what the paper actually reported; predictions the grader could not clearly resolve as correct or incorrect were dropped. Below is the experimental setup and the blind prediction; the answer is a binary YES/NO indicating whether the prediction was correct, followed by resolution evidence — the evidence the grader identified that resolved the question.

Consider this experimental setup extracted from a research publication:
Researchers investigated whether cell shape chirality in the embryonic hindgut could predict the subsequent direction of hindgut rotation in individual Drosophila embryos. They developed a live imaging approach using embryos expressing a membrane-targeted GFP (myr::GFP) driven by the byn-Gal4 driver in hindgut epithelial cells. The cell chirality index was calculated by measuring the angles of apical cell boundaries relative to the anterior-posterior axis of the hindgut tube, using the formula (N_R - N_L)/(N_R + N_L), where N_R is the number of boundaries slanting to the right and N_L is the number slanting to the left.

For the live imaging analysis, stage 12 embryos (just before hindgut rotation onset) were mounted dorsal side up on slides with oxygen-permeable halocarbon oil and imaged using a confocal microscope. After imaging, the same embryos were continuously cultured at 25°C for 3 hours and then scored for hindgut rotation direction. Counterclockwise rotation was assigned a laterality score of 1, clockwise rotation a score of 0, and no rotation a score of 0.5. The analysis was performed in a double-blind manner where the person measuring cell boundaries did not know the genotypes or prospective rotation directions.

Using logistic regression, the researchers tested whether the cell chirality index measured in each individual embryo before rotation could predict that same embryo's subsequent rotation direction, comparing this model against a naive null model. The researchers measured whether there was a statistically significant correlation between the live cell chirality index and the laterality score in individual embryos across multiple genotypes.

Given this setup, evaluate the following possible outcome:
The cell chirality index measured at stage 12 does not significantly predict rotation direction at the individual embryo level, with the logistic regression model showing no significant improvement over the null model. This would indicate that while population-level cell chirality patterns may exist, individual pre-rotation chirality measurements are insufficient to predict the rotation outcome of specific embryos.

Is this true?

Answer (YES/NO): NO